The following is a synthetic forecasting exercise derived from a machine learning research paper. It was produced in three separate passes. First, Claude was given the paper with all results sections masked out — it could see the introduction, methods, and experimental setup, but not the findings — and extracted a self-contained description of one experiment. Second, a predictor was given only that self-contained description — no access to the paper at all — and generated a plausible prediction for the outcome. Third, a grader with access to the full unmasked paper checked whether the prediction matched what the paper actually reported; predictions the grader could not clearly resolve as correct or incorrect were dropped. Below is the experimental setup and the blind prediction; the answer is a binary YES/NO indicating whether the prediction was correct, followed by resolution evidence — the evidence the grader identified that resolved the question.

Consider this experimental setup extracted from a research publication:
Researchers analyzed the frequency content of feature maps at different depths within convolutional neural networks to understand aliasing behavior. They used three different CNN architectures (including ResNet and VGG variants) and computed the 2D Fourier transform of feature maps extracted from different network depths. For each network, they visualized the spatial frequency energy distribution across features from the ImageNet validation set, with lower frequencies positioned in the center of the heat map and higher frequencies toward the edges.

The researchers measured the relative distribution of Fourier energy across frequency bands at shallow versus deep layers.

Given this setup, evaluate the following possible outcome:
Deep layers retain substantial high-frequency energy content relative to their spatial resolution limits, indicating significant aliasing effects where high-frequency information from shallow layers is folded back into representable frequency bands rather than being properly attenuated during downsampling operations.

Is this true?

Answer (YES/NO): YES